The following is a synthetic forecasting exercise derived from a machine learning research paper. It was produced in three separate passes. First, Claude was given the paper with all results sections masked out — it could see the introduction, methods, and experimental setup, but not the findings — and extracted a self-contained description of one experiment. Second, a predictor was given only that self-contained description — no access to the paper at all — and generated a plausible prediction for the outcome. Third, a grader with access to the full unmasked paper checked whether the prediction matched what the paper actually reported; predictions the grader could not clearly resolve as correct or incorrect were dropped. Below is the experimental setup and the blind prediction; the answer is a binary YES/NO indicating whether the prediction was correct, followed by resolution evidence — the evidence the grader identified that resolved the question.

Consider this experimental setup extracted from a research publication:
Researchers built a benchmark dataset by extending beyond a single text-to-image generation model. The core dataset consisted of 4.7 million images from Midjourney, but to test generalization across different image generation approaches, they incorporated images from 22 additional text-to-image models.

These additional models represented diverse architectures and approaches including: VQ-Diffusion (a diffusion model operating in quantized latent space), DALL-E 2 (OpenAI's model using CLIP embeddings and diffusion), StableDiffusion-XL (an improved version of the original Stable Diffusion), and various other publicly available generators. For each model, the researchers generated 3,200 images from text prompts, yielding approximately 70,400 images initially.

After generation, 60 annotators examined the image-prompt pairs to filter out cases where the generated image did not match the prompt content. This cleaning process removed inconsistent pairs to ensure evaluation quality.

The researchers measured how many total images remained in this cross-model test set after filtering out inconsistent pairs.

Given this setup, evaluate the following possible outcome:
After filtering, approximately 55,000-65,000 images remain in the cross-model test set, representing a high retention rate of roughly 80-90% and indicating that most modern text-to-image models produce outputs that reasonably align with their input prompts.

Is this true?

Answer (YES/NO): NO